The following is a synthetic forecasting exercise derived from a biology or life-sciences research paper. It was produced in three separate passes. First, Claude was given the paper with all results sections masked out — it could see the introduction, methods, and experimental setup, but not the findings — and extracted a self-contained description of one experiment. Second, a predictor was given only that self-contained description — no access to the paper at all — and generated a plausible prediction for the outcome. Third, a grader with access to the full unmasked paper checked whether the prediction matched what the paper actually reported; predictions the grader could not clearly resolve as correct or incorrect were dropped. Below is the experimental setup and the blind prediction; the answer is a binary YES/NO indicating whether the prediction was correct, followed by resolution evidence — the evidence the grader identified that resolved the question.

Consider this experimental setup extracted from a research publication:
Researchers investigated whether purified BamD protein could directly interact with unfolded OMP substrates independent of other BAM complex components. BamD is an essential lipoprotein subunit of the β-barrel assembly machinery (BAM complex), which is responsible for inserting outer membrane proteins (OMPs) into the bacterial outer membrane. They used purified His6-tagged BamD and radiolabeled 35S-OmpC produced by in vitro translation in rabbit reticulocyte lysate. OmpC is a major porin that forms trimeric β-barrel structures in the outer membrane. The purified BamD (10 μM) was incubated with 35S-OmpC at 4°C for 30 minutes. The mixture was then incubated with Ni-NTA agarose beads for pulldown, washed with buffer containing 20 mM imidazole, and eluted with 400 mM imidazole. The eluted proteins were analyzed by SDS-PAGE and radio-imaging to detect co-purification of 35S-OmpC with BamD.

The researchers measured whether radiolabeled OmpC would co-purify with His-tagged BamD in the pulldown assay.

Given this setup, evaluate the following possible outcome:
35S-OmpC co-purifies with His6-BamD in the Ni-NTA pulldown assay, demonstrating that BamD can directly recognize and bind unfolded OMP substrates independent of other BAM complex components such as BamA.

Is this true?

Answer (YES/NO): YES